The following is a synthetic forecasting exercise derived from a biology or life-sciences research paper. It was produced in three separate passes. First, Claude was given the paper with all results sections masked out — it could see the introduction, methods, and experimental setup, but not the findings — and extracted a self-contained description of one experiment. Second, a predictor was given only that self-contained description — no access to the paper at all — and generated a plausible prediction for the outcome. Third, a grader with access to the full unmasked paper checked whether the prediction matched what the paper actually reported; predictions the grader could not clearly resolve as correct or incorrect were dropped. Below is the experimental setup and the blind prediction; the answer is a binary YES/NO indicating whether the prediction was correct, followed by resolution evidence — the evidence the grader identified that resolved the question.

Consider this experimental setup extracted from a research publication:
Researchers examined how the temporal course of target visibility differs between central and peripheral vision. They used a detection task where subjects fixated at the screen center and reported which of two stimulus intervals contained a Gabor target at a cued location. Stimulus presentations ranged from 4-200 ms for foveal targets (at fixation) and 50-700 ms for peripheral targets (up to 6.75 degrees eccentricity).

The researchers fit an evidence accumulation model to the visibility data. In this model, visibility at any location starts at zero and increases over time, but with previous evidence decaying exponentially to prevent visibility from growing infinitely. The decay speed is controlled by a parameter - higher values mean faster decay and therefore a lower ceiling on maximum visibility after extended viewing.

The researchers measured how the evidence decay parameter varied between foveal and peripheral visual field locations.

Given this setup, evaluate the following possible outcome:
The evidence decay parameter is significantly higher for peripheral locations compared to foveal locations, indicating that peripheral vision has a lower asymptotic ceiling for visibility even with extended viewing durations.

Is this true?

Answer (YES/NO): NO